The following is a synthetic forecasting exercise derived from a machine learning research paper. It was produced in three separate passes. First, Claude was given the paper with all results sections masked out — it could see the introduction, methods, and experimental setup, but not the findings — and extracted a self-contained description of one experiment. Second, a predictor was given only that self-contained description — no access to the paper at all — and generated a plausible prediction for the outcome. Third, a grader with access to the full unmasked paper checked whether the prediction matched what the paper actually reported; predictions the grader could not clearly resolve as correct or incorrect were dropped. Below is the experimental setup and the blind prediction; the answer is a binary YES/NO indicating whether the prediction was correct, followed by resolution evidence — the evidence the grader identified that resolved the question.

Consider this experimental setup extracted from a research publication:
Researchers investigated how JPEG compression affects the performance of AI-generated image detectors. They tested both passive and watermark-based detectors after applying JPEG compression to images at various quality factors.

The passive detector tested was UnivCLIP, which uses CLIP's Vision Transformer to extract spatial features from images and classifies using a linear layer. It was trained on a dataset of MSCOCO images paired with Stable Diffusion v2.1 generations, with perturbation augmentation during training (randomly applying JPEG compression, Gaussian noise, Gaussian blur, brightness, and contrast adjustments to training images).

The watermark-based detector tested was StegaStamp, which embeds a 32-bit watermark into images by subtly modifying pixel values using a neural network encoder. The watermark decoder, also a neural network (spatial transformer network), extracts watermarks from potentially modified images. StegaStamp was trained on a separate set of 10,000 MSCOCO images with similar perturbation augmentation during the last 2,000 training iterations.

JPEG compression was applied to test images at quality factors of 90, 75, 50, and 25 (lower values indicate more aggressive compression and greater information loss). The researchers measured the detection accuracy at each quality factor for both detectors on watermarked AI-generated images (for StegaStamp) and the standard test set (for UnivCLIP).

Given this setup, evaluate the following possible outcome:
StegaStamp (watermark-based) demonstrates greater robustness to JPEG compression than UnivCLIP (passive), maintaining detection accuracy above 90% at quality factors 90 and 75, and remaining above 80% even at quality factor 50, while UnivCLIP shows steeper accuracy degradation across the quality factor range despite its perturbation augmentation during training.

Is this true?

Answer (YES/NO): YES